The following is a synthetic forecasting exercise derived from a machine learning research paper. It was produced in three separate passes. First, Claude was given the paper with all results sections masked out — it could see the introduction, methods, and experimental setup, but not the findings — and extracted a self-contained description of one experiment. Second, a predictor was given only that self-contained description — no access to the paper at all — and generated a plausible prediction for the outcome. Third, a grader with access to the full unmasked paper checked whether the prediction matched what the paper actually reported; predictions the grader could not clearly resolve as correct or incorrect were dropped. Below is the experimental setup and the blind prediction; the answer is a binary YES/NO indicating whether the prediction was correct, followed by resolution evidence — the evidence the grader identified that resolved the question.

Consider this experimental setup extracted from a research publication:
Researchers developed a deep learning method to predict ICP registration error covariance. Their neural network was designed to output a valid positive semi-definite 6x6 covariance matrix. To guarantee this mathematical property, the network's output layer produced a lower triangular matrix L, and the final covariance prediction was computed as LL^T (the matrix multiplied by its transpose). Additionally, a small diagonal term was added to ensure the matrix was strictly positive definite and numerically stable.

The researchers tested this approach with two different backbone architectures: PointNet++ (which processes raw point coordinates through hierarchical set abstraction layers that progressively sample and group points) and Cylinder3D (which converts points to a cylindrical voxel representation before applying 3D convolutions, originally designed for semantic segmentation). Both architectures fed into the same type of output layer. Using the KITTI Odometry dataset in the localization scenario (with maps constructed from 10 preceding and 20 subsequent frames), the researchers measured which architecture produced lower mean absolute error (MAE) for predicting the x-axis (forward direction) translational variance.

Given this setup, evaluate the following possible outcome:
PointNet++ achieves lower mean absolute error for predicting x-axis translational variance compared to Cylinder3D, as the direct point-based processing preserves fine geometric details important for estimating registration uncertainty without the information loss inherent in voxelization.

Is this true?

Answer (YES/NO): YES